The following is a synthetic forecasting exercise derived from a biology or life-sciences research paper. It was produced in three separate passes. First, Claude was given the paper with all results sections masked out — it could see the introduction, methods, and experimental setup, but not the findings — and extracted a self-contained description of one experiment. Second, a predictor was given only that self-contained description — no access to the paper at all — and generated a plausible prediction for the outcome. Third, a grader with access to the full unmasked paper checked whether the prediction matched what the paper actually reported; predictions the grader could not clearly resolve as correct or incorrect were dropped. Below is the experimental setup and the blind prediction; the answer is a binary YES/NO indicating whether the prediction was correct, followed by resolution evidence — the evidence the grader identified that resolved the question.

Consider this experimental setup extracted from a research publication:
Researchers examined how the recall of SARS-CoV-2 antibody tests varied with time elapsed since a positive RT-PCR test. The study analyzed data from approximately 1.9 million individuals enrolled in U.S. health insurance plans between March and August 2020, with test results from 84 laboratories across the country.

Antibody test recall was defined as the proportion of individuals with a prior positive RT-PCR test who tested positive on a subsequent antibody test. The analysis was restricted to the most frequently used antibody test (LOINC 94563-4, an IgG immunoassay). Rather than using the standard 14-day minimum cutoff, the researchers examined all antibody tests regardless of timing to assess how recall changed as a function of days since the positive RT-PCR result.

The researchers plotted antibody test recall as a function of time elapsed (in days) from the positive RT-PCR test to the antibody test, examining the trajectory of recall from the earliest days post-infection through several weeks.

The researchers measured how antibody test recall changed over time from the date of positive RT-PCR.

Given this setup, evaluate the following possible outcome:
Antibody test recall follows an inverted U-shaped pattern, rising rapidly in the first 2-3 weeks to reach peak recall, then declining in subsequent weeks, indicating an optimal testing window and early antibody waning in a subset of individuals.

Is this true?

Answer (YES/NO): NO